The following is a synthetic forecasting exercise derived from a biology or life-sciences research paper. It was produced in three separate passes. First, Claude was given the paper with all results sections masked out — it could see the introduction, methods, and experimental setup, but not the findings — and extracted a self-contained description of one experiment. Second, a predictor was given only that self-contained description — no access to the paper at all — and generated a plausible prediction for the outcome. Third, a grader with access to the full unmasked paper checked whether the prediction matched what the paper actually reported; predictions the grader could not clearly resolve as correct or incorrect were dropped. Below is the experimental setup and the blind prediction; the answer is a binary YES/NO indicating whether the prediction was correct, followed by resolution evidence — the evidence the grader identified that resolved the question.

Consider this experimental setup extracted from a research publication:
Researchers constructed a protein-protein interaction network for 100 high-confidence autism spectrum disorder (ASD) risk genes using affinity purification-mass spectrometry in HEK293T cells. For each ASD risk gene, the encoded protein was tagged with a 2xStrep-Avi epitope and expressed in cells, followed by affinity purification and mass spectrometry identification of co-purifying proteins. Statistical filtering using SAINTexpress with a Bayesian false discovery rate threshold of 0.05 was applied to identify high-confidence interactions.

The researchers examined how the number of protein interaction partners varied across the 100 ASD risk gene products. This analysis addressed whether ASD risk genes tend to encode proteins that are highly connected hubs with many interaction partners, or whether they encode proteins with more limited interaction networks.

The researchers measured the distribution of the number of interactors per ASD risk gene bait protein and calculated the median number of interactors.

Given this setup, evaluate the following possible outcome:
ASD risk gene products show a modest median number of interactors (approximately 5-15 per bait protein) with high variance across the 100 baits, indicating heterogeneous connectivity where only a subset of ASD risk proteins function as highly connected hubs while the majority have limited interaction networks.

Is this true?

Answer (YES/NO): YES